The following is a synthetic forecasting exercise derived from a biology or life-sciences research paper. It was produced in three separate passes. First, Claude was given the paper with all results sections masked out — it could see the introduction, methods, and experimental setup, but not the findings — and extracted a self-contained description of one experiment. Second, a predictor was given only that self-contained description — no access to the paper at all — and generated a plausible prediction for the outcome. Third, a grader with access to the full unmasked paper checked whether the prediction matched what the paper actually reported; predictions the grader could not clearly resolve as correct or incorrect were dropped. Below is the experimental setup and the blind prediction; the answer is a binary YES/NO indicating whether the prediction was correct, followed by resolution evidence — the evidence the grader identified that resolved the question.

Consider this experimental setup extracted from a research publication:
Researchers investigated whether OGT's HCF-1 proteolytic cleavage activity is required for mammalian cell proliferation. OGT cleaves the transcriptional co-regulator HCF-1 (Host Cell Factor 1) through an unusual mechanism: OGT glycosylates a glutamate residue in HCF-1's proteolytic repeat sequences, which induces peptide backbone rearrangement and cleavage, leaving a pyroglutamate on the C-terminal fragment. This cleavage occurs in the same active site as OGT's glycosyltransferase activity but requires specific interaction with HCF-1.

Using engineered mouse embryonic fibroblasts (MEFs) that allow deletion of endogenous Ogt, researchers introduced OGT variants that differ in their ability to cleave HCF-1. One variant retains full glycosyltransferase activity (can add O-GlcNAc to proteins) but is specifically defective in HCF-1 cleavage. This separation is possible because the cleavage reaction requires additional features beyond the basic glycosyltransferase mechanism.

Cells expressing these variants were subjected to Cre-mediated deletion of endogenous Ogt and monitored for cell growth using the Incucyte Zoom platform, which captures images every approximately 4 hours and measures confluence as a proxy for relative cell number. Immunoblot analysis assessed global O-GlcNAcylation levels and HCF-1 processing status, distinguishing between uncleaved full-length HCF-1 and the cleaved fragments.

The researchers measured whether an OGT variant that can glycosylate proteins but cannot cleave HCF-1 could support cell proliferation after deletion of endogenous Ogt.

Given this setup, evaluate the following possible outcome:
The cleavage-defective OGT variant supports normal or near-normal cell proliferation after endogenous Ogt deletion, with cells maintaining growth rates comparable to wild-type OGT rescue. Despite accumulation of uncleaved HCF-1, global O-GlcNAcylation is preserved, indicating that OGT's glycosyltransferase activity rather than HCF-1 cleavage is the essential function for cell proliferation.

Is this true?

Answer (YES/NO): YES